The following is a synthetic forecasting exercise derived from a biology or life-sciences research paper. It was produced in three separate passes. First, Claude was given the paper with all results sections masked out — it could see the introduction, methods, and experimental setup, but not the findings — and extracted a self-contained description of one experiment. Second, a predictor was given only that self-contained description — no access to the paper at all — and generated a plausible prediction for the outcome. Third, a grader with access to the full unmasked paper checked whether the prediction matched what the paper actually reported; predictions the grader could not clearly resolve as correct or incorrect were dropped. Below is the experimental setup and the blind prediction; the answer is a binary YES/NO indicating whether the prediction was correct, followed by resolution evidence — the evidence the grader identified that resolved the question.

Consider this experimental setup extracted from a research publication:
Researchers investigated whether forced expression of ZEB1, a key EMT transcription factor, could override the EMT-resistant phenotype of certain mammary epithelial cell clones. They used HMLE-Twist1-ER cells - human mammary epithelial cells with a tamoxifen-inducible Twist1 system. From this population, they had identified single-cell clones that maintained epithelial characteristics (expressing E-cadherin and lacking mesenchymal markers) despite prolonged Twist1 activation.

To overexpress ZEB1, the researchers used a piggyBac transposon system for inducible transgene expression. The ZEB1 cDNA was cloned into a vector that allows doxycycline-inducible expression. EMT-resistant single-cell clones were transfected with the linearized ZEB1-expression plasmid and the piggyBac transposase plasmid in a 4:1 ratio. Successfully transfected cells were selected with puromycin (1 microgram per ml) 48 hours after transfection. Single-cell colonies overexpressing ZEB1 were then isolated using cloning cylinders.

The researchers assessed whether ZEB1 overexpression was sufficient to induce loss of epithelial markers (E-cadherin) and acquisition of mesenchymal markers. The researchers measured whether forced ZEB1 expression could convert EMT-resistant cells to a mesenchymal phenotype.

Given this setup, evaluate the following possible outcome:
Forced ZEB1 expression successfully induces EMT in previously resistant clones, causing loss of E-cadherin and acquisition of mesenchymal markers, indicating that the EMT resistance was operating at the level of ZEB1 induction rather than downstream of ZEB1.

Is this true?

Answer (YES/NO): NO